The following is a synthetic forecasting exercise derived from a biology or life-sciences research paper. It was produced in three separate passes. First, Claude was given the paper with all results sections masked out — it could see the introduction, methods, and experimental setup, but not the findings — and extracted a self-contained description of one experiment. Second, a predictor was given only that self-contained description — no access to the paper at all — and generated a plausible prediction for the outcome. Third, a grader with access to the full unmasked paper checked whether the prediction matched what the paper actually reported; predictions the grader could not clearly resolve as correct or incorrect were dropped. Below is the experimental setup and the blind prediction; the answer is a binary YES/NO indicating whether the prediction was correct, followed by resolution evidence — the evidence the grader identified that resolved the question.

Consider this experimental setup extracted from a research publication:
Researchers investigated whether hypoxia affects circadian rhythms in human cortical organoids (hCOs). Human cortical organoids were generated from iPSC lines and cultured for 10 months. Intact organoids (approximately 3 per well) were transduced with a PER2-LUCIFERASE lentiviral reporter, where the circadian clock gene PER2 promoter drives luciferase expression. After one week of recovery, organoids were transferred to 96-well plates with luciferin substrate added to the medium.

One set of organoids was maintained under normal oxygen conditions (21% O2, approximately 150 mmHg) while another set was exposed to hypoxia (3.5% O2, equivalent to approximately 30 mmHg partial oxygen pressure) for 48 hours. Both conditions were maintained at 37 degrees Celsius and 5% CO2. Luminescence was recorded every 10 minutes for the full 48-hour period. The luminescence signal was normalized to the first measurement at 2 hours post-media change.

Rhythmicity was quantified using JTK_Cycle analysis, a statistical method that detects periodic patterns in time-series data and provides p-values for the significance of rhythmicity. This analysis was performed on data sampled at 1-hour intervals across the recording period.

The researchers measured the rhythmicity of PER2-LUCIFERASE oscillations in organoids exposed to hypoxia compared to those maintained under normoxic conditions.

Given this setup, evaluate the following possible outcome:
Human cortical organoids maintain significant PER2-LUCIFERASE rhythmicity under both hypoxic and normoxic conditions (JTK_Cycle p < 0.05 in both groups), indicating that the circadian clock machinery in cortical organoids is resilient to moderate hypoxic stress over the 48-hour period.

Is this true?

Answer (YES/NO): NO